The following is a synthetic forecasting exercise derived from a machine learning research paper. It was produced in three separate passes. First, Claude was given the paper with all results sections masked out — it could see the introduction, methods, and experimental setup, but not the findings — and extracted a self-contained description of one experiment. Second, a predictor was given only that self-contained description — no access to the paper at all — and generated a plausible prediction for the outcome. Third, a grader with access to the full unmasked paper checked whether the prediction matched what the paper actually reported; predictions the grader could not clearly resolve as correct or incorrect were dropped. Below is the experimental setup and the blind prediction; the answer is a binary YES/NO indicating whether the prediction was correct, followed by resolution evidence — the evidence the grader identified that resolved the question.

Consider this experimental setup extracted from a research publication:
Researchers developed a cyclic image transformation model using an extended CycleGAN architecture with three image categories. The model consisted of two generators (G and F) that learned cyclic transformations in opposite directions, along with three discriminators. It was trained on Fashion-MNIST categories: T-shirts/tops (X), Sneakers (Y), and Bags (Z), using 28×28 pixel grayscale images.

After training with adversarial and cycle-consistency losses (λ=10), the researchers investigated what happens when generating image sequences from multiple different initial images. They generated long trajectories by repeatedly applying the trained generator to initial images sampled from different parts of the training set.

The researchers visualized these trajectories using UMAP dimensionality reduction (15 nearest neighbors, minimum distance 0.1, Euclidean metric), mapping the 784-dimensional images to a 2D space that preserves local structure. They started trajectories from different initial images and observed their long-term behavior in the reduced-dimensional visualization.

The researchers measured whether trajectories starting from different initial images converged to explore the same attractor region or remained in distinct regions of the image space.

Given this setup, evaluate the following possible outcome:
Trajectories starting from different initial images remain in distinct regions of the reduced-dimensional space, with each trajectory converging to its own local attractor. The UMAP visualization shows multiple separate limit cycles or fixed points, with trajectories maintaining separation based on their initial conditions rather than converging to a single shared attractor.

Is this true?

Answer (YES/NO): NO